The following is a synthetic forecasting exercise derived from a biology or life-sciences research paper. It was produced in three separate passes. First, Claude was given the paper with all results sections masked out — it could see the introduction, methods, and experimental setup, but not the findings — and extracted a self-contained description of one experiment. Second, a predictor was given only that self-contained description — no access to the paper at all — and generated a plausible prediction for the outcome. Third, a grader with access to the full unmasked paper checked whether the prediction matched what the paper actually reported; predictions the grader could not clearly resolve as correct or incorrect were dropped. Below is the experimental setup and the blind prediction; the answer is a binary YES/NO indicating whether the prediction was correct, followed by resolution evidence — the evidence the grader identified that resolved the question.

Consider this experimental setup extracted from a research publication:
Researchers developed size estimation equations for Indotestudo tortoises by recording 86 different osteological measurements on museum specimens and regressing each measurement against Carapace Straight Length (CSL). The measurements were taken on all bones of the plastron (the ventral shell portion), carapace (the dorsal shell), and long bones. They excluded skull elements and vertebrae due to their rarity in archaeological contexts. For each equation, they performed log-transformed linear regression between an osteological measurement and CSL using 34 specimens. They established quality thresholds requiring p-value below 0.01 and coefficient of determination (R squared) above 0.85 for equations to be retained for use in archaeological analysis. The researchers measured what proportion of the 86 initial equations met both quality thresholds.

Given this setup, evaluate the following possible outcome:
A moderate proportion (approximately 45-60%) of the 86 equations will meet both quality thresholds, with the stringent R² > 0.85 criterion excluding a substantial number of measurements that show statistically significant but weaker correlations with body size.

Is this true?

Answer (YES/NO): YES